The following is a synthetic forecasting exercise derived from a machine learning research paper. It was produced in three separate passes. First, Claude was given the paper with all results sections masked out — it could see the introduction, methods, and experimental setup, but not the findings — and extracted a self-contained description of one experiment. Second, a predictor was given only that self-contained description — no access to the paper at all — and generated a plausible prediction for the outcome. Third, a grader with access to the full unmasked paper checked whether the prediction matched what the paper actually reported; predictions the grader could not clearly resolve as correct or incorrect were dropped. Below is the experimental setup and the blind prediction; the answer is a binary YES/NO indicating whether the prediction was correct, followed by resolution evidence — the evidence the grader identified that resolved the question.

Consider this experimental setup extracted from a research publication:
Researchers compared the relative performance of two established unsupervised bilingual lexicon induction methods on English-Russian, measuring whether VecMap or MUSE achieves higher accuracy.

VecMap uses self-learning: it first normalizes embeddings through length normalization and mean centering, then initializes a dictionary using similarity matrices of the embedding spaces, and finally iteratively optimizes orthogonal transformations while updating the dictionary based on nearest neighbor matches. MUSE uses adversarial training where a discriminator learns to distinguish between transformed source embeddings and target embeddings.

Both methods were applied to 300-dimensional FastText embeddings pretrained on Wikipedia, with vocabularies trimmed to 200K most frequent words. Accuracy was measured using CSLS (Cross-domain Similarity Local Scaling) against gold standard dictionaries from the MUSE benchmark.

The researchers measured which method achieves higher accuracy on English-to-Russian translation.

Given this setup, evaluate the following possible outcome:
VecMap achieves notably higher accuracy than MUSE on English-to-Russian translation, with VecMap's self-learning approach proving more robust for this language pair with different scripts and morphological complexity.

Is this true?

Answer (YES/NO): YES